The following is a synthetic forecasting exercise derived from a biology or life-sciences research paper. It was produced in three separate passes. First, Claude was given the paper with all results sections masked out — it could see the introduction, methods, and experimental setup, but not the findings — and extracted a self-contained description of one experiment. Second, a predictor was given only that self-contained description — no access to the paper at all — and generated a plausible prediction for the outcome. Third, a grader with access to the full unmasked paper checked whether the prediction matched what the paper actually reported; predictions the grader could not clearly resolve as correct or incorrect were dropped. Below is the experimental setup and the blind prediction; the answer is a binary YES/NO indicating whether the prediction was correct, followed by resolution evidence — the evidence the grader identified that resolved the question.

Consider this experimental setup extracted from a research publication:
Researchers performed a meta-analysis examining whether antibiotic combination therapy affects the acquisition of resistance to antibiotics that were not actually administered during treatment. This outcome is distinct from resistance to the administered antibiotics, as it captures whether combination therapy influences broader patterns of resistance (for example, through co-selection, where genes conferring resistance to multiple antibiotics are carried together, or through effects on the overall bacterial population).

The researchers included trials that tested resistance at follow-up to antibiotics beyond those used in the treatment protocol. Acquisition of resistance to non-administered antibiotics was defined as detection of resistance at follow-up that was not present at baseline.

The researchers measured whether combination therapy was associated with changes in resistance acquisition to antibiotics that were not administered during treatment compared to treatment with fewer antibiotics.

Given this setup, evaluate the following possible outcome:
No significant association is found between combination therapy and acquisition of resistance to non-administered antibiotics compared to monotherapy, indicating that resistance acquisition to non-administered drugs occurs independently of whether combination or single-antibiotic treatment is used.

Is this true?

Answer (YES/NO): YES